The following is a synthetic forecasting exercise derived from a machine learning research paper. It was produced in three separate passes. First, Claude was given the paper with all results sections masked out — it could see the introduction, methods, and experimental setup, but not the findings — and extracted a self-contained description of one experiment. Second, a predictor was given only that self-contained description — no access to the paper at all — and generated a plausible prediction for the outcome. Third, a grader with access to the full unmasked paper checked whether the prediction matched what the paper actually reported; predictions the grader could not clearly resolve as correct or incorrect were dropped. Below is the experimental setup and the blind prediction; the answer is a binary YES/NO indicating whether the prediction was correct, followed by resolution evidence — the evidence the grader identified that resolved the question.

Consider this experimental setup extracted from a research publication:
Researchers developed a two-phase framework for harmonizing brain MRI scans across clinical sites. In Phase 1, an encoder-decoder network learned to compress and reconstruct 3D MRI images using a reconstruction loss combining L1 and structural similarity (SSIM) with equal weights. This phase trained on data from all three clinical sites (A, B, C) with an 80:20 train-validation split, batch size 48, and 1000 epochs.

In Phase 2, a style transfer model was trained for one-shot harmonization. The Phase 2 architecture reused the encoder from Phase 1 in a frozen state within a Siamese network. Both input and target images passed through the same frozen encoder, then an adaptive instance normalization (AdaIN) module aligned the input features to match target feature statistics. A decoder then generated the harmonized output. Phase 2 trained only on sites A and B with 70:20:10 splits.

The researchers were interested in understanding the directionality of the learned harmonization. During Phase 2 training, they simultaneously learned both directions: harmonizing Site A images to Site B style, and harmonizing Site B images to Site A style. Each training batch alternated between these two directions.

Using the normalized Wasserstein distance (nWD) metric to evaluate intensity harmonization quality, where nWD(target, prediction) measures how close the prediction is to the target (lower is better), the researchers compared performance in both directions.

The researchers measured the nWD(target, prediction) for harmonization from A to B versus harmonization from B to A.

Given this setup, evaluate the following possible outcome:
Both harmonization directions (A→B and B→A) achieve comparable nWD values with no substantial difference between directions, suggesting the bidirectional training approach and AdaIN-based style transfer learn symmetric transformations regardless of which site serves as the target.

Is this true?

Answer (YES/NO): NO